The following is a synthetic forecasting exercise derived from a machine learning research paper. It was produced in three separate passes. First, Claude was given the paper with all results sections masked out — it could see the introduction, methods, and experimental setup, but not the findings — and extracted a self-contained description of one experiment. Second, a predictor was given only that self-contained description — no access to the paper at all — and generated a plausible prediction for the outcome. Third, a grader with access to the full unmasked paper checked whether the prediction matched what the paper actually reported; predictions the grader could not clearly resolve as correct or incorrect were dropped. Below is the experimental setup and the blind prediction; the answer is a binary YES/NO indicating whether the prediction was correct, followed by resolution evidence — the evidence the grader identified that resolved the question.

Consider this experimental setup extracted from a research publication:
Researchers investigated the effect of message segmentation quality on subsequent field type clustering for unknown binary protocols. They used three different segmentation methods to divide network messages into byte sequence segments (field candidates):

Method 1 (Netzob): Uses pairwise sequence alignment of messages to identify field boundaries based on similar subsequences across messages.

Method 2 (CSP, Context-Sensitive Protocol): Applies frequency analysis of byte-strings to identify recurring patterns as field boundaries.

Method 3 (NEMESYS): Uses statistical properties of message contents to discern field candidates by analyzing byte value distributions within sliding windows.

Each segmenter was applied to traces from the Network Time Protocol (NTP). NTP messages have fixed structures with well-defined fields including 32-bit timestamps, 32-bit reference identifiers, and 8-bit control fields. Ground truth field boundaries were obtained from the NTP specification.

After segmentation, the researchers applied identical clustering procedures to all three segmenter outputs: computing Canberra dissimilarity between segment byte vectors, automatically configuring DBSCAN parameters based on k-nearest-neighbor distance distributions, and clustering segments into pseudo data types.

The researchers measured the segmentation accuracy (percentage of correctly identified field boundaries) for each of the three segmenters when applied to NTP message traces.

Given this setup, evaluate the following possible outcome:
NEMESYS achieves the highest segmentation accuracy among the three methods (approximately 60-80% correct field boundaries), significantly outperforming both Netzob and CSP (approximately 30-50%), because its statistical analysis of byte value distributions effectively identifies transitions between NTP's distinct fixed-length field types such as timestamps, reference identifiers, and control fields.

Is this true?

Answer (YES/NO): NO